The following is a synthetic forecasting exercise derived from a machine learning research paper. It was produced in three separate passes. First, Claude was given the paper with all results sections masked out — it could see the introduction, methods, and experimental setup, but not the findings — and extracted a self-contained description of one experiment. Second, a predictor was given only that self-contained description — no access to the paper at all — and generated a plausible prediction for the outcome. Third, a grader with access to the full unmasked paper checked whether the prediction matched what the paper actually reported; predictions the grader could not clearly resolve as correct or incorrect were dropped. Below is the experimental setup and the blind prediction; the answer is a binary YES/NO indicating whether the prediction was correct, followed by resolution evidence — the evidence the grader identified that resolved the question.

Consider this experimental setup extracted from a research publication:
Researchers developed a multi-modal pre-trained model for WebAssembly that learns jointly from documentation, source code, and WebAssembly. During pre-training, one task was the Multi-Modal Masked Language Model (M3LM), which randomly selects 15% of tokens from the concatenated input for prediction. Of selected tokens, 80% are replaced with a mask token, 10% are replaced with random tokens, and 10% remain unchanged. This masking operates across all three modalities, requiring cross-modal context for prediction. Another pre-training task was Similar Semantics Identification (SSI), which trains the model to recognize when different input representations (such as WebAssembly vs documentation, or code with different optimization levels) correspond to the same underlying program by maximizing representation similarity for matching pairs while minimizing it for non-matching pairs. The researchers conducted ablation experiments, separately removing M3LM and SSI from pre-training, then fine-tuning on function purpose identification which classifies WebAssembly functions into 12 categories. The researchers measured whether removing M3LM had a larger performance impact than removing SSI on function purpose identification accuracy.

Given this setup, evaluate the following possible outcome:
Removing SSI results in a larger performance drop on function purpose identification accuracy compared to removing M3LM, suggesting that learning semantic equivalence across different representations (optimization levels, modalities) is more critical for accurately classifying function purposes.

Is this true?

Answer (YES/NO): YES